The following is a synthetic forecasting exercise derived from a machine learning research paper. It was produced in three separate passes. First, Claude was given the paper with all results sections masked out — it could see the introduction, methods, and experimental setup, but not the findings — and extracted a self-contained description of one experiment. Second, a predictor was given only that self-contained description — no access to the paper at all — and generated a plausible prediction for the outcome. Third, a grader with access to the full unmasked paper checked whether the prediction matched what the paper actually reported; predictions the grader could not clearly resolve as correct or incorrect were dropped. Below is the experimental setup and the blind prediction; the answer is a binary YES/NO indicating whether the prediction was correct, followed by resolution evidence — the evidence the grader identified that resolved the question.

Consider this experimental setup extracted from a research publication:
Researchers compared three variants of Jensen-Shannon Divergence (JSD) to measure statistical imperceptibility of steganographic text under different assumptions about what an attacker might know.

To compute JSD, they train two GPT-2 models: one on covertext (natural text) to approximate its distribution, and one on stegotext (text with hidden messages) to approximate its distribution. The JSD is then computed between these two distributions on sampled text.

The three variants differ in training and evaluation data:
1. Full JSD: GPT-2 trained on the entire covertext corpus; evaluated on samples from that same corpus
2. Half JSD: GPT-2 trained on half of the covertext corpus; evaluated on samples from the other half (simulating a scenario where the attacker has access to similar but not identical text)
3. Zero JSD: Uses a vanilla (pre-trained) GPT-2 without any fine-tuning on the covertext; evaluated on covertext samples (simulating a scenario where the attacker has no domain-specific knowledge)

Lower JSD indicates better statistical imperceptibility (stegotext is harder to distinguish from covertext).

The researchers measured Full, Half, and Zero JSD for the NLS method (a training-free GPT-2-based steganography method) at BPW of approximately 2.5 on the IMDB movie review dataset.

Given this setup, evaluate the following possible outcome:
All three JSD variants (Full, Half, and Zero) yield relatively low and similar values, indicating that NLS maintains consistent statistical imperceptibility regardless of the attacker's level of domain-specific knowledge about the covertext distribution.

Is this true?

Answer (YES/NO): NO